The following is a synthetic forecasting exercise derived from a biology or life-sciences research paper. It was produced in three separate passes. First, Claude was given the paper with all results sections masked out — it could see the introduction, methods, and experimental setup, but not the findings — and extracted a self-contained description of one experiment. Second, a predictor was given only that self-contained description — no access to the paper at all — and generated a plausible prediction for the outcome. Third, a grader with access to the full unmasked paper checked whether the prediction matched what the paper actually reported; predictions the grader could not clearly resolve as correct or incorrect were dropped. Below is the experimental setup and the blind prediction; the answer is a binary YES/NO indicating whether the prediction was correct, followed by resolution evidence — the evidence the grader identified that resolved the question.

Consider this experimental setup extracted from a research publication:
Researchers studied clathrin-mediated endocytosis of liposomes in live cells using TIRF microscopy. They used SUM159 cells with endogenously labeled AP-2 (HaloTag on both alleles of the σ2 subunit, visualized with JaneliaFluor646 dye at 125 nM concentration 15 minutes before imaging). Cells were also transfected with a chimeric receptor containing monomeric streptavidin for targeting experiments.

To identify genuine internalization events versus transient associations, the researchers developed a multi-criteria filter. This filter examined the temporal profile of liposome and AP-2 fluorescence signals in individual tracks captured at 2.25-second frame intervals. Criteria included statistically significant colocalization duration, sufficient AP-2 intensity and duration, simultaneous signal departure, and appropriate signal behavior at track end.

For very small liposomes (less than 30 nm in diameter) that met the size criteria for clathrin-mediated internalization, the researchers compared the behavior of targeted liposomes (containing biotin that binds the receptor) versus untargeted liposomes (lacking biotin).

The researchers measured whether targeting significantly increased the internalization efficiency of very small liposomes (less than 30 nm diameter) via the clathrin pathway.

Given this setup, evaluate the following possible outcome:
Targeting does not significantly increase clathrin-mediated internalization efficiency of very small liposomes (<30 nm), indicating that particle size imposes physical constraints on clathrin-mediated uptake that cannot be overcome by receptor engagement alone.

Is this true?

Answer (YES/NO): NO